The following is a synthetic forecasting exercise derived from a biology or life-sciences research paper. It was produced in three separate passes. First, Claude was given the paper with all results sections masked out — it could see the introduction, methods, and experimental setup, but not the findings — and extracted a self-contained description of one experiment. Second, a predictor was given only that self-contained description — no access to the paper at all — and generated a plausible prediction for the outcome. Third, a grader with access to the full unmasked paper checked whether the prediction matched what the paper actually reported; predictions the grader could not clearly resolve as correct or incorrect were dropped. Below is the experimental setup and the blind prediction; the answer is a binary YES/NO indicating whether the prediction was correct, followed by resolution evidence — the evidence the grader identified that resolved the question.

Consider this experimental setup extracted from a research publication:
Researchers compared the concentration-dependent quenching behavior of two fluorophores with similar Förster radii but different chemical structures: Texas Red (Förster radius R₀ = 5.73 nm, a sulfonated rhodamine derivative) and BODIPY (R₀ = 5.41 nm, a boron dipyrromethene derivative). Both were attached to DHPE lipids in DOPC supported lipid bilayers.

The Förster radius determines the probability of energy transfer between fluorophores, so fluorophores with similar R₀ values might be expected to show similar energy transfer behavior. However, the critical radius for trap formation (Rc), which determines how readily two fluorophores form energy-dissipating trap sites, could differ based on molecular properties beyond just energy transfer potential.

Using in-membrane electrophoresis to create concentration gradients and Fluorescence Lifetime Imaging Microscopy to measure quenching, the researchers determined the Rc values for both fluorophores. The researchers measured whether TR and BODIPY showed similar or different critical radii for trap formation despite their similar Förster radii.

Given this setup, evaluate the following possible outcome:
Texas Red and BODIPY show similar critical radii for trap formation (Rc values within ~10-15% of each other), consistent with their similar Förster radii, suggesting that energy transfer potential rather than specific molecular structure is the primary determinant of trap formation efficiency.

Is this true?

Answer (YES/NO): NO